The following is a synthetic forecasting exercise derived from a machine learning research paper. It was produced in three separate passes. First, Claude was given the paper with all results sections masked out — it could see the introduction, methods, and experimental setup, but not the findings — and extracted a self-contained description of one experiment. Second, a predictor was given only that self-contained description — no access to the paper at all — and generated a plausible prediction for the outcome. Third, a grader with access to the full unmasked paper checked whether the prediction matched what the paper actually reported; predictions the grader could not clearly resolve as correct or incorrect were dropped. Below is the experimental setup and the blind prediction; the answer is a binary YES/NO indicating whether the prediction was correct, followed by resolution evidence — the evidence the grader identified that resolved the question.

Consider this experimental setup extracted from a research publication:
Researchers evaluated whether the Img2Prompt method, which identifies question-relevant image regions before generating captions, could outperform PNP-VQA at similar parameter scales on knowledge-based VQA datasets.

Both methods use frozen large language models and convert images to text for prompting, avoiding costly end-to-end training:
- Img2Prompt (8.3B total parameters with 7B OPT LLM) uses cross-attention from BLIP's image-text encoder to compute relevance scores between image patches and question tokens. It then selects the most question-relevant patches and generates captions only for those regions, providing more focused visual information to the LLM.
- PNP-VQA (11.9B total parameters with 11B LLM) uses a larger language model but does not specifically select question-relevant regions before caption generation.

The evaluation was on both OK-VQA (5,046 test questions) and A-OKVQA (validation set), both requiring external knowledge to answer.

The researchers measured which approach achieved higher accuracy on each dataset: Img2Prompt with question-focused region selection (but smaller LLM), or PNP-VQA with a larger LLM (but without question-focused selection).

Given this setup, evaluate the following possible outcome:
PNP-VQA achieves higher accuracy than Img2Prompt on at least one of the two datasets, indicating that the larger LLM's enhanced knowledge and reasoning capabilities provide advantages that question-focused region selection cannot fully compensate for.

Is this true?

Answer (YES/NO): YES